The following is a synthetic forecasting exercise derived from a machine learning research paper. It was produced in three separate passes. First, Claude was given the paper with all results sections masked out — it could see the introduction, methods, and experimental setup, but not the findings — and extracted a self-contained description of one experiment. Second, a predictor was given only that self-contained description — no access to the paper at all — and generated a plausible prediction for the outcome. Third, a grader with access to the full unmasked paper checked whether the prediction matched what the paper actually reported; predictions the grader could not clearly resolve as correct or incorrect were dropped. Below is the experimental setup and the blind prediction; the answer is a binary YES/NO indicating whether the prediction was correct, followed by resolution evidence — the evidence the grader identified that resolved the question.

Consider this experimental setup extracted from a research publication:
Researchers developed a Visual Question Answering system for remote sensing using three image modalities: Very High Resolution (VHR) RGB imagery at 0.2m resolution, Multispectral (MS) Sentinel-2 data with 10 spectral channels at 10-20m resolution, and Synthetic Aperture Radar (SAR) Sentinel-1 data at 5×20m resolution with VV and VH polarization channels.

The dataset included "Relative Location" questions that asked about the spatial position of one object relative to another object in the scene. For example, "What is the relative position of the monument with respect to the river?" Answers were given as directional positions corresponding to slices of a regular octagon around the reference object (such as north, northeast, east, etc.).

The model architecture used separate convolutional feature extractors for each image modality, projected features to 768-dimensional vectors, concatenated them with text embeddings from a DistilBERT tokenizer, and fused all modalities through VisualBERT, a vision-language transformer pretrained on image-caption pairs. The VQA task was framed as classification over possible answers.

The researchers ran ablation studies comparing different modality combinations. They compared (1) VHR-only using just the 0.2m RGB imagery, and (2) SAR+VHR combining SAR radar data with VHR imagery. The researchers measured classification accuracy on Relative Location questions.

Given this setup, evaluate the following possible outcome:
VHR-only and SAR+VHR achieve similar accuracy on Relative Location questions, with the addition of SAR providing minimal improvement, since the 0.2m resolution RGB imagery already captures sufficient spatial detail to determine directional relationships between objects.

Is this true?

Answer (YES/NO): YES